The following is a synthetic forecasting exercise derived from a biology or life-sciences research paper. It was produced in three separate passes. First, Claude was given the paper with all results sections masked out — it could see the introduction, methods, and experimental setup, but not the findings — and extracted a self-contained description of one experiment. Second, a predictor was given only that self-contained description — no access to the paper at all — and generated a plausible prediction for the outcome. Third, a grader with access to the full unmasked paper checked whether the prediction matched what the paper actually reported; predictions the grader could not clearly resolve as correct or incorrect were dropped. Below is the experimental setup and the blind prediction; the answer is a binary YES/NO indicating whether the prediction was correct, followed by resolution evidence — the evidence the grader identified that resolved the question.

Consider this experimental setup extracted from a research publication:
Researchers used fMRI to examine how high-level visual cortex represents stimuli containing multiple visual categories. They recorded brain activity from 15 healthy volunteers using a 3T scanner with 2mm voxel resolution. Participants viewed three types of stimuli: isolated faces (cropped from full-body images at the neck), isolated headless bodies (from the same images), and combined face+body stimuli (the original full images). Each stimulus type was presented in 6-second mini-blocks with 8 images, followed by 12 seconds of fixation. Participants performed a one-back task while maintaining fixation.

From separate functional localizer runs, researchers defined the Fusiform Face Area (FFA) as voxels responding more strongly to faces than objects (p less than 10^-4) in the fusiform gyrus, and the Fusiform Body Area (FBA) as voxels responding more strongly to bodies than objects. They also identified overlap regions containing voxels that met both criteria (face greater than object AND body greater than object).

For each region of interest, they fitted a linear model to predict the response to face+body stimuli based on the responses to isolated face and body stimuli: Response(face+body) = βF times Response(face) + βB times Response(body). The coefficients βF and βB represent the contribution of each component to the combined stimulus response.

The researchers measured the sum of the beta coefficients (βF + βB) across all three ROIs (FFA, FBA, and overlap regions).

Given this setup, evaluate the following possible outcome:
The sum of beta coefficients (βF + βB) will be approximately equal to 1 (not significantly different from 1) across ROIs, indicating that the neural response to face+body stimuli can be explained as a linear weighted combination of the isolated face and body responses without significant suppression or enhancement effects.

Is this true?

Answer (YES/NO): NO